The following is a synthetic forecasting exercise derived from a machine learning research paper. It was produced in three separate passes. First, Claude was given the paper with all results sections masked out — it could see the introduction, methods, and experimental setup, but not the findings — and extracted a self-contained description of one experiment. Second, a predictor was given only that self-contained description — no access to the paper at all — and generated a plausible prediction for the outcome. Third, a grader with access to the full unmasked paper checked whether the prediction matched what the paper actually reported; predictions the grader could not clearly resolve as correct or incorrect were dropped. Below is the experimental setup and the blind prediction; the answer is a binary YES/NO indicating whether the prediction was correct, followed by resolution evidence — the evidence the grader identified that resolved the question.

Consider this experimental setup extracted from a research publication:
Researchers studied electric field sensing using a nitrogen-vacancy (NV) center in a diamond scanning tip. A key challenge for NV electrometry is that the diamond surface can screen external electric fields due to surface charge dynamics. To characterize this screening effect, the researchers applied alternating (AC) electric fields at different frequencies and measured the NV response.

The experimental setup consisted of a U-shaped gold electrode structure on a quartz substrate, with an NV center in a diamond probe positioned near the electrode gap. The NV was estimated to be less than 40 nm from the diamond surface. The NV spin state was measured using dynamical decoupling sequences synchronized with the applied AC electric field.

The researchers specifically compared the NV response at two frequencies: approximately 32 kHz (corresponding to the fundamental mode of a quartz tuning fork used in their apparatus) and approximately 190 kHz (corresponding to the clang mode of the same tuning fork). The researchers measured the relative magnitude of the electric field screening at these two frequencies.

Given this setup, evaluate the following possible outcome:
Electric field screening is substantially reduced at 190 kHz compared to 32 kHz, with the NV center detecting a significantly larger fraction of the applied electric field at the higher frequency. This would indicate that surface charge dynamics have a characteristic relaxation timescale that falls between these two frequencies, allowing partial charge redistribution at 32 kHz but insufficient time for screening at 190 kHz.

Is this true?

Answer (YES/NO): YES